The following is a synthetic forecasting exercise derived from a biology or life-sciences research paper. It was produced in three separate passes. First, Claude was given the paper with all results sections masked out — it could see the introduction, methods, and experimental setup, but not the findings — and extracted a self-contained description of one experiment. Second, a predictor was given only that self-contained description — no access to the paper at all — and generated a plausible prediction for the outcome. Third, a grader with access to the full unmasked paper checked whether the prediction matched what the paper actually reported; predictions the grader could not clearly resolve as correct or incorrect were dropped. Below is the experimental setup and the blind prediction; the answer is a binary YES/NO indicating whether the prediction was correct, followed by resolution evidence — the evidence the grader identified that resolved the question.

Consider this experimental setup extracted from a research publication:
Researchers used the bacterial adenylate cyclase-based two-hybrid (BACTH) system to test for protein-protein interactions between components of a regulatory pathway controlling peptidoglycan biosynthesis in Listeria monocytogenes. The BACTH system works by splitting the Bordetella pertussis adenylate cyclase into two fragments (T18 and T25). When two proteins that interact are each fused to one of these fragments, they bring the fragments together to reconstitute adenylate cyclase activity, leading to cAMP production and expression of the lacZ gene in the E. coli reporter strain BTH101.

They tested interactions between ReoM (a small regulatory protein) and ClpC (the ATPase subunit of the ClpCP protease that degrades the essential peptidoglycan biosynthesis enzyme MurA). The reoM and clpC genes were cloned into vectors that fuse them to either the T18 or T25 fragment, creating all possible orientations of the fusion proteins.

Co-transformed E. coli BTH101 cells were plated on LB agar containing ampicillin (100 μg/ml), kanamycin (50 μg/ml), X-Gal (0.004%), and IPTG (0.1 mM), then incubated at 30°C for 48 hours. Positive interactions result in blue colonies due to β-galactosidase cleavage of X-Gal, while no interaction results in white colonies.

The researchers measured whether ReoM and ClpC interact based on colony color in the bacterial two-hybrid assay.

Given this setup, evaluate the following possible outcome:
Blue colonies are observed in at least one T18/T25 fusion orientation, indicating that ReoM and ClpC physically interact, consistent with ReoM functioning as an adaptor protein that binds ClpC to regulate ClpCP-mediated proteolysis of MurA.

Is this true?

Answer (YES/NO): NO